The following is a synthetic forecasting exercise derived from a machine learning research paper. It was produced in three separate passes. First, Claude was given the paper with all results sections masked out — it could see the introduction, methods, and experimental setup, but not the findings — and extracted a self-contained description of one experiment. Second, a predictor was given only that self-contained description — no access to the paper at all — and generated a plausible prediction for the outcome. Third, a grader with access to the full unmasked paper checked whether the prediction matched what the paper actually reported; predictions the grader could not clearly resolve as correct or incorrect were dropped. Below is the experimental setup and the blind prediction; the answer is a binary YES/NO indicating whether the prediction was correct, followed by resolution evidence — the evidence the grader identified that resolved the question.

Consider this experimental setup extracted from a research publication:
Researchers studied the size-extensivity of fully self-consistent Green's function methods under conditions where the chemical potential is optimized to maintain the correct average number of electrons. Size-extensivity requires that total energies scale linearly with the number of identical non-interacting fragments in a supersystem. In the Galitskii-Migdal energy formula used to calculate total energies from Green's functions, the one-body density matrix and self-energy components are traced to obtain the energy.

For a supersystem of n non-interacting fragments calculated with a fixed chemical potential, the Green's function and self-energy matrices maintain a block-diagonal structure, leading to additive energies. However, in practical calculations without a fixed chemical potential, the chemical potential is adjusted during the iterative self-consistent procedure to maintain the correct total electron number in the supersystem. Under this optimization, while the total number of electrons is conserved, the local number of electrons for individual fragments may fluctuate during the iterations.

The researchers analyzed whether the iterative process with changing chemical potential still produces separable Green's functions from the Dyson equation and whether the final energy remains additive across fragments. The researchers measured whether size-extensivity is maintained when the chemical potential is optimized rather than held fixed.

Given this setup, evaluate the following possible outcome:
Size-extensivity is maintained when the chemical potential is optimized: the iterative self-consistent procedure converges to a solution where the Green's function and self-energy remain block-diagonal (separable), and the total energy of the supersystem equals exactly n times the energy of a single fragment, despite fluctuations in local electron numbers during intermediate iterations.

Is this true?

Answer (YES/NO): YES